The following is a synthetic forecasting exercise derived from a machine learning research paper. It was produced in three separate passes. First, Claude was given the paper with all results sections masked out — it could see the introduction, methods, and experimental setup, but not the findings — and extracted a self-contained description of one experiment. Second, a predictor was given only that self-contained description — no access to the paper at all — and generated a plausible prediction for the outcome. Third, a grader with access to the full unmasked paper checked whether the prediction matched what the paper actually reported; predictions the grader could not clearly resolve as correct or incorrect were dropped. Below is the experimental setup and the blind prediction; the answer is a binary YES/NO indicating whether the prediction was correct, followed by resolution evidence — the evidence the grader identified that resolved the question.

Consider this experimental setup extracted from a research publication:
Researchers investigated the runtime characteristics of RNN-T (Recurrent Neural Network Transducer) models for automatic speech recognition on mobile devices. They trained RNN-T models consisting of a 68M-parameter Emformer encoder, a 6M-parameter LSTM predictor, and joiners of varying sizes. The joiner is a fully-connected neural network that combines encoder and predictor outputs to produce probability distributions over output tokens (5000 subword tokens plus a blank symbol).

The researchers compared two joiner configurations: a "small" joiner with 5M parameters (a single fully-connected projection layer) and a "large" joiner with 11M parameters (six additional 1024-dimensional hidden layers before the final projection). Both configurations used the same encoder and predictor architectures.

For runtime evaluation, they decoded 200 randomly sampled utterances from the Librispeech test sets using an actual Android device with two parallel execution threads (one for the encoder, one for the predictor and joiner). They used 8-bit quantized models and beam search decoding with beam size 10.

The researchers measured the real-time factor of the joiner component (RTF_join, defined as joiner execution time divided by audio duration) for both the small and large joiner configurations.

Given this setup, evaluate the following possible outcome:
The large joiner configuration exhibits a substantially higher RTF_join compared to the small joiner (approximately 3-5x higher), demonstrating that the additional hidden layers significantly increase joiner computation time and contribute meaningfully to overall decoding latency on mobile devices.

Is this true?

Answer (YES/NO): YES